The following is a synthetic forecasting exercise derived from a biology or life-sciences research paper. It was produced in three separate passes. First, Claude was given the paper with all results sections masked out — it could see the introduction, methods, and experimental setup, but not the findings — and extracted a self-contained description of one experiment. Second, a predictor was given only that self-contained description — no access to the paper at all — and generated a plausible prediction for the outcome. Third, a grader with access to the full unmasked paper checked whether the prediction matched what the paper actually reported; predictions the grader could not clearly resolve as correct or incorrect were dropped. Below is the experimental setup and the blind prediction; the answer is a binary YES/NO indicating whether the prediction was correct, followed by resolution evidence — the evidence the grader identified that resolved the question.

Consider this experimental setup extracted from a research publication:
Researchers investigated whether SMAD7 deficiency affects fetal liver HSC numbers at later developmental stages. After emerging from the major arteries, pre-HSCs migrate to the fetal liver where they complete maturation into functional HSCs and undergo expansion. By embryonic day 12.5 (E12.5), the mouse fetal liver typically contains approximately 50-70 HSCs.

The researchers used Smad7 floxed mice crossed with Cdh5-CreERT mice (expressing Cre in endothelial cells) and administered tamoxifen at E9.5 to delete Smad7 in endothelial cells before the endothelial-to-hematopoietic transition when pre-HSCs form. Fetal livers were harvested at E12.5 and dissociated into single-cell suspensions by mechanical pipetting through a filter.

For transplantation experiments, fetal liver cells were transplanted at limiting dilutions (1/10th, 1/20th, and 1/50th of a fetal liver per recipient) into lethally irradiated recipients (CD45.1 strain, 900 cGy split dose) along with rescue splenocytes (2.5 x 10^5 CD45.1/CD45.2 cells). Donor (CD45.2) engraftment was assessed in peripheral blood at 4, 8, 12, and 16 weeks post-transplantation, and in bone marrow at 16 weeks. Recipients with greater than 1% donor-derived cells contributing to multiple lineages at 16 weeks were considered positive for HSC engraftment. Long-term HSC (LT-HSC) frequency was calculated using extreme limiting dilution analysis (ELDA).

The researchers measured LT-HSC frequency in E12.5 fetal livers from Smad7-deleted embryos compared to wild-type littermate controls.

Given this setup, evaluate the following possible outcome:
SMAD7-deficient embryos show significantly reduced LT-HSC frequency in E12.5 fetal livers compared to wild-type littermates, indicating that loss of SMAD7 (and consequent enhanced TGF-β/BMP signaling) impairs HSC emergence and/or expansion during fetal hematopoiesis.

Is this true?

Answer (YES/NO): YES